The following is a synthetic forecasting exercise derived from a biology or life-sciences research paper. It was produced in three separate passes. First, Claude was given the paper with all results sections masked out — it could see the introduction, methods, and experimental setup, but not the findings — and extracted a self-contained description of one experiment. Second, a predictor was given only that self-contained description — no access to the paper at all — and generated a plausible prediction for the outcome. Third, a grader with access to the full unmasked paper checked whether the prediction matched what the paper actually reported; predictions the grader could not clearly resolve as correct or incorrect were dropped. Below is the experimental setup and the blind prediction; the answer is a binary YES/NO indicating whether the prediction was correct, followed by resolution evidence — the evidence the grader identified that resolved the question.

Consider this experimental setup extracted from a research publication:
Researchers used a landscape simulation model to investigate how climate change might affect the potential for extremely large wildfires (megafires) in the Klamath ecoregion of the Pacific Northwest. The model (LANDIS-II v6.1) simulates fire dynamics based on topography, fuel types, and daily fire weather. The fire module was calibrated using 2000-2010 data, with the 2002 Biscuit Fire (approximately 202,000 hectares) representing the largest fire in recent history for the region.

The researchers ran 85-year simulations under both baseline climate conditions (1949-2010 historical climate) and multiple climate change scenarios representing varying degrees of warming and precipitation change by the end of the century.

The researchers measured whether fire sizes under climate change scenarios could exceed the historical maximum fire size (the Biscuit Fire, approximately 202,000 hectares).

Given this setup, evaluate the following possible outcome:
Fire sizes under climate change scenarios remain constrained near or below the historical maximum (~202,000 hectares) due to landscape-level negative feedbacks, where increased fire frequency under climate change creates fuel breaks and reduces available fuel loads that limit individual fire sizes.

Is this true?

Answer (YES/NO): NO